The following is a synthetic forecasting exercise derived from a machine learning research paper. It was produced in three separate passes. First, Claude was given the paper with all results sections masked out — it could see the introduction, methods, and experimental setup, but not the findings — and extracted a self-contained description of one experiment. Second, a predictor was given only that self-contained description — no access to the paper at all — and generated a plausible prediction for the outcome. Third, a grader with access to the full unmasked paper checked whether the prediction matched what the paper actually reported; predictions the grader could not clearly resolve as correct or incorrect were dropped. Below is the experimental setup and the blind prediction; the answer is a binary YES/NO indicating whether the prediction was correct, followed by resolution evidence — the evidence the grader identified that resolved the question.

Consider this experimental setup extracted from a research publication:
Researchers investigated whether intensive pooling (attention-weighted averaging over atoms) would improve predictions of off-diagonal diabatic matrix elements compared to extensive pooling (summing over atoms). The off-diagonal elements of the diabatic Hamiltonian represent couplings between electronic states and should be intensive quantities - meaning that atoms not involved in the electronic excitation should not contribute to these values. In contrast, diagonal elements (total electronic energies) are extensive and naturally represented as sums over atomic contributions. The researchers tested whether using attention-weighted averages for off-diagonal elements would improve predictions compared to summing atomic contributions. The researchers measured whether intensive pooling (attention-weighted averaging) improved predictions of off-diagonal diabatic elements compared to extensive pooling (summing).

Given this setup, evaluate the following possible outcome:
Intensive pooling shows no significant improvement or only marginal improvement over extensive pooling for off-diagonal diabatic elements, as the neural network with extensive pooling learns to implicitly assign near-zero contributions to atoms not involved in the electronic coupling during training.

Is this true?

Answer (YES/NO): YES